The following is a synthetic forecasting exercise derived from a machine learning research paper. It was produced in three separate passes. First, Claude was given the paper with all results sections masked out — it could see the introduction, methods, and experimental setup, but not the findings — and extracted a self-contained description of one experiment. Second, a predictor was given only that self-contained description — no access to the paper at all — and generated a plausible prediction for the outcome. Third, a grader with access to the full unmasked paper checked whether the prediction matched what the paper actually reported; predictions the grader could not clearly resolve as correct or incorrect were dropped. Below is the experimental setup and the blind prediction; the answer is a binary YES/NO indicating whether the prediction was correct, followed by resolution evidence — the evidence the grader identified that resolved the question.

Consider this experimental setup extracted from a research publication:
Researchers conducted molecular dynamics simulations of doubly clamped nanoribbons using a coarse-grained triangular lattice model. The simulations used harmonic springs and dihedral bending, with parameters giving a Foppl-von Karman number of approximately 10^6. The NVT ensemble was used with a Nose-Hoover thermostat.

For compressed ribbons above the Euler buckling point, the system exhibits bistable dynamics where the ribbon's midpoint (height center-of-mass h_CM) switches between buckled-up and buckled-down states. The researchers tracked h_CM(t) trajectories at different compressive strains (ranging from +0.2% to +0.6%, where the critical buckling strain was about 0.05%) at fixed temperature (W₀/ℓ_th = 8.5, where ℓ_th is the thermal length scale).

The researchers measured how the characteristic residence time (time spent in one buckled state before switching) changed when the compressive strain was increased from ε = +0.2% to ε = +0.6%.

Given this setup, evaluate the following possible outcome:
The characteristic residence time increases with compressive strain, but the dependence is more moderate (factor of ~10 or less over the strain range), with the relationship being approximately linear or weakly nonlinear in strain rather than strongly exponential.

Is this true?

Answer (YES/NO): NO